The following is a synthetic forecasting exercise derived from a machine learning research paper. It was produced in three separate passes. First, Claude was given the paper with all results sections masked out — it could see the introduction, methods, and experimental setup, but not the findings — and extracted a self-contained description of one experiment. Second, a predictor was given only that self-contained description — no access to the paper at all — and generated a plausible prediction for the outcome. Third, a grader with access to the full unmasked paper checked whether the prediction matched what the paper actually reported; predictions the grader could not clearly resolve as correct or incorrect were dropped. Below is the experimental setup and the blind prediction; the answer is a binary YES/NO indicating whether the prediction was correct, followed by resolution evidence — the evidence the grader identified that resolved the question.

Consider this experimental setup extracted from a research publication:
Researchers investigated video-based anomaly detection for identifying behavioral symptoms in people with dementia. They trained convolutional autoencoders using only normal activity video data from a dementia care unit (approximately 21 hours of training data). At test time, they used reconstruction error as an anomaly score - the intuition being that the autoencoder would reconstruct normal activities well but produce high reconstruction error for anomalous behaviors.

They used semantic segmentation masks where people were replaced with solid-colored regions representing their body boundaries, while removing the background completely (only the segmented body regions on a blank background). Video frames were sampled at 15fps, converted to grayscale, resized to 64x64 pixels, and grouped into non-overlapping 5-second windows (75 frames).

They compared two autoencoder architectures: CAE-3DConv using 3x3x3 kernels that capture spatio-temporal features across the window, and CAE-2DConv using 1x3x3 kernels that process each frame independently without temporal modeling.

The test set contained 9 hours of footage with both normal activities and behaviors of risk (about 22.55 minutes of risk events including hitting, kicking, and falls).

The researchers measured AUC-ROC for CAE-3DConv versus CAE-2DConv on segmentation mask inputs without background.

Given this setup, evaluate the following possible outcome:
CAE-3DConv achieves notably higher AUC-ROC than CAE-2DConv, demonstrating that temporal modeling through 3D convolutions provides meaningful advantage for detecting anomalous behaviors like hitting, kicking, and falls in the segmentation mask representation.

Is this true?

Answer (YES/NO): NO